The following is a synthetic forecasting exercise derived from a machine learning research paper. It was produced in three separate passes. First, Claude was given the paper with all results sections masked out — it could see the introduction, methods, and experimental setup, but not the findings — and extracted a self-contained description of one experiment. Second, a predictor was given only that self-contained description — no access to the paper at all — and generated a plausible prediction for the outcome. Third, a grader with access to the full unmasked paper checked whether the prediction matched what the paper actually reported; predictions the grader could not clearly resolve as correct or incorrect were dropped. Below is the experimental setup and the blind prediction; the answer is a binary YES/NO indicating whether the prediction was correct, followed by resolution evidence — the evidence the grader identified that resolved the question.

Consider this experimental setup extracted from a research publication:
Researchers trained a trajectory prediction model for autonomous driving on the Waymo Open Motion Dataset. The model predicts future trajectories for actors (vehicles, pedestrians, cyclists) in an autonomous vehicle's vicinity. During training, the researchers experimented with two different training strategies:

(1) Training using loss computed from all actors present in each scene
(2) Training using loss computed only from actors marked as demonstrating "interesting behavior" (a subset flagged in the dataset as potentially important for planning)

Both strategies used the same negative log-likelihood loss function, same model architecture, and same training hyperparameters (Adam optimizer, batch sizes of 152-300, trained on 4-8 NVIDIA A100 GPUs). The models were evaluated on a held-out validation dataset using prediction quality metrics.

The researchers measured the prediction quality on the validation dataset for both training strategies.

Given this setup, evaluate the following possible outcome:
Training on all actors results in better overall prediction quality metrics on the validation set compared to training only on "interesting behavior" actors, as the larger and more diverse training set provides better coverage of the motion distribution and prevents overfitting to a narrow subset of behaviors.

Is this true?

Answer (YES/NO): NO